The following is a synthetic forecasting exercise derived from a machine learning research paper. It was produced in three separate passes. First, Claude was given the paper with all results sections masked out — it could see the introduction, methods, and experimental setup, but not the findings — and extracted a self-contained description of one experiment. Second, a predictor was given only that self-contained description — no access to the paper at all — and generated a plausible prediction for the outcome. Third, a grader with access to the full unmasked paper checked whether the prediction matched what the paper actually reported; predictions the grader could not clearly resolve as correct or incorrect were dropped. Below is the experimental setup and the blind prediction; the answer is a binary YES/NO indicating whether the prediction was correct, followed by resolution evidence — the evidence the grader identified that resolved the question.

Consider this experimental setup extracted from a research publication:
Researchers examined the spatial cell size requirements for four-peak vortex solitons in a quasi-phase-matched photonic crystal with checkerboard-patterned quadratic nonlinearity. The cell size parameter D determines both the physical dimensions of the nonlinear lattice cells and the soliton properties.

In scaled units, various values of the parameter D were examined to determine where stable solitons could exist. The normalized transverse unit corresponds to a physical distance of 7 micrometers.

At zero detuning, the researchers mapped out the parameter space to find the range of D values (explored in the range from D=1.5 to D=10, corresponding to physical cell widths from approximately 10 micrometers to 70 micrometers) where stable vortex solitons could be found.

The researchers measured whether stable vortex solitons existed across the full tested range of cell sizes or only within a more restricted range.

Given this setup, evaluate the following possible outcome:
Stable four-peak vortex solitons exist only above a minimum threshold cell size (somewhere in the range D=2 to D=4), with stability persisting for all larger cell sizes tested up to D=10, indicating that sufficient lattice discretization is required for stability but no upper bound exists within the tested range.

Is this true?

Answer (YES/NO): NO